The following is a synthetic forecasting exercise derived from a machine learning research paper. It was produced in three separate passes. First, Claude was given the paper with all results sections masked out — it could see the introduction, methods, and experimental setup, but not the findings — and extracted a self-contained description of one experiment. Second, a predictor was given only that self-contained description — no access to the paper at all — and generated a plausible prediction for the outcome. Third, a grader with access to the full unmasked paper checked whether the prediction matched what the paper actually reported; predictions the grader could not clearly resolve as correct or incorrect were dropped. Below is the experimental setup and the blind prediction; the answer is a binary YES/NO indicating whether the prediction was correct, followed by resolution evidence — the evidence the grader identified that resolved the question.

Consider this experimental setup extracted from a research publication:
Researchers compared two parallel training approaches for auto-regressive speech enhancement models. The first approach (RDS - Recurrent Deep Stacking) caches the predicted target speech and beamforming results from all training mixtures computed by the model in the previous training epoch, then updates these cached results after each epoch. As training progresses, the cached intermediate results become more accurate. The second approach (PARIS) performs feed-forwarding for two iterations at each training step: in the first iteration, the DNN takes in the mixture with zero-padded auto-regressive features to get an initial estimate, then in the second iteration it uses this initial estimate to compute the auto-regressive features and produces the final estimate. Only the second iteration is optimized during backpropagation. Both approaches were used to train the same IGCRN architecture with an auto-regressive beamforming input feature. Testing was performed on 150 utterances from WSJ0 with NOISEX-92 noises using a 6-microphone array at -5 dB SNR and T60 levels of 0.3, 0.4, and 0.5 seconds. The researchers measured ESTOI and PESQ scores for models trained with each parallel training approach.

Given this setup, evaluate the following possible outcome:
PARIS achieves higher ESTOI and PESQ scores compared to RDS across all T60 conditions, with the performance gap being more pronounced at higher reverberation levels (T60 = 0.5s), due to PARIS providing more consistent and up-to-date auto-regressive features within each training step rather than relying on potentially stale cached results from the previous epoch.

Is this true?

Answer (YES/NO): NO